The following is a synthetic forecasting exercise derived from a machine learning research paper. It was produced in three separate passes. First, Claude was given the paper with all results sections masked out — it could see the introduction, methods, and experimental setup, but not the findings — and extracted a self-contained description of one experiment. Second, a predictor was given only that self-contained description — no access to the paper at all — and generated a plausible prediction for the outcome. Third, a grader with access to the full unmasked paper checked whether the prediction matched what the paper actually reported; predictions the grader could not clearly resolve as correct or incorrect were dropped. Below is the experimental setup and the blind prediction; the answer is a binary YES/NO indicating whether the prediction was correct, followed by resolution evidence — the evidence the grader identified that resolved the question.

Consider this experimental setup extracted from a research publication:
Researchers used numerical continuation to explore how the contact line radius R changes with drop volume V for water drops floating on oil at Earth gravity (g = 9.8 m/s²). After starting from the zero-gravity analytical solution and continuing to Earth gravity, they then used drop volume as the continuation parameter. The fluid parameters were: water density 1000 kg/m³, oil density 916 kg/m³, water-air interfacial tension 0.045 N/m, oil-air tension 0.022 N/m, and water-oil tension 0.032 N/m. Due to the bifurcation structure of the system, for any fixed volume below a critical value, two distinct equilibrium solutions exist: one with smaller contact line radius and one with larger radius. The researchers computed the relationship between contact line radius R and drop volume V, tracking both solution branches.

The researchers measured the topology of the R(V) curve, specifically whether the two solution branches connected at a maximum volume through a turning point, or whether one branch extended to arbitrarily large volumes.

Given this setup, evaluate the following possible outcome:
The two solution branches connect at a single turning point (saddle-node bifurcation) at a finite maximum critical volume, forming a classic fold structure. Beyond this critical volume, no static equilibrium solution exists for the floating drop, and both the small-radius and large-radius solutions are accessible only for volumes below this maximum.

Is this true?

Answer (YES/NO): YES